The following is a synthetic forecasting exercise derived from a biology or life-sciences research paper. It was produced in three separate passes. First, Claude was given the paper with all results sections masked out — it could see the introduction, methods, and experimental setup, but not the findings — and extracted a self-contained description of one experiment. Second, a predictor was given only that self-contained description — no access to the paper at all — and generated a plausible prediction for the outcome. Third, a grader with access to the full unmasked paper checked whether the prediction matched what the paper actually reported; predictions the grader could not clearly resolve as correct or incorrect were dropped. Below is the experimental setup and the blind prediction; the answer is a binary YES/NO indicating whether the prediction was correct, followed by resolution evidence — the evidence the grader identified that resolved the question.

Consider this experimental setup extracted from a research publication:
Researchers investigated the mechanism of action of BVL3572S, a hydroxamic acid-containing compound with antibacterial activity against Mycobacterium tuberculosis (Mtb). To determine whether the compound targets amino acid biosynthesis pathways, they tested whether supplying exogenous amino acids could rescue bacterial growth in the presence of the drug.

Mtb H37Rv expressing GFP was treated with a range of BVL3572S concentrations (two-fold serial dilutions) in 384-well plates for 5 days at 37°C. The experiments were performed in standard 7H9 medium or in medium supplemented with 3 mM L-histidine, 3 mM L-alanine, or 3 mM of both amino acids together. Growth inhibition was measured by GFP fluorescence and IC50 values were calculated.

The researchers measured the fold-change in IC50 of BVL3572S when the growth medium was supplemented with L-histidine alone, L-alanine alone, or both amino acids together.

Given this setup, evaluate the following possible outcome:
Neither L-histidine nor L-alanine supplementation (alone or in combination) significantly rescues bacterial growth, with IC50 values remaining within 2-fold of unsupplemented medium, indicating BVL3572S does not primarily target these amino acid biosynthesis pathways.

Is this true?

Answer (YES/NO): NO